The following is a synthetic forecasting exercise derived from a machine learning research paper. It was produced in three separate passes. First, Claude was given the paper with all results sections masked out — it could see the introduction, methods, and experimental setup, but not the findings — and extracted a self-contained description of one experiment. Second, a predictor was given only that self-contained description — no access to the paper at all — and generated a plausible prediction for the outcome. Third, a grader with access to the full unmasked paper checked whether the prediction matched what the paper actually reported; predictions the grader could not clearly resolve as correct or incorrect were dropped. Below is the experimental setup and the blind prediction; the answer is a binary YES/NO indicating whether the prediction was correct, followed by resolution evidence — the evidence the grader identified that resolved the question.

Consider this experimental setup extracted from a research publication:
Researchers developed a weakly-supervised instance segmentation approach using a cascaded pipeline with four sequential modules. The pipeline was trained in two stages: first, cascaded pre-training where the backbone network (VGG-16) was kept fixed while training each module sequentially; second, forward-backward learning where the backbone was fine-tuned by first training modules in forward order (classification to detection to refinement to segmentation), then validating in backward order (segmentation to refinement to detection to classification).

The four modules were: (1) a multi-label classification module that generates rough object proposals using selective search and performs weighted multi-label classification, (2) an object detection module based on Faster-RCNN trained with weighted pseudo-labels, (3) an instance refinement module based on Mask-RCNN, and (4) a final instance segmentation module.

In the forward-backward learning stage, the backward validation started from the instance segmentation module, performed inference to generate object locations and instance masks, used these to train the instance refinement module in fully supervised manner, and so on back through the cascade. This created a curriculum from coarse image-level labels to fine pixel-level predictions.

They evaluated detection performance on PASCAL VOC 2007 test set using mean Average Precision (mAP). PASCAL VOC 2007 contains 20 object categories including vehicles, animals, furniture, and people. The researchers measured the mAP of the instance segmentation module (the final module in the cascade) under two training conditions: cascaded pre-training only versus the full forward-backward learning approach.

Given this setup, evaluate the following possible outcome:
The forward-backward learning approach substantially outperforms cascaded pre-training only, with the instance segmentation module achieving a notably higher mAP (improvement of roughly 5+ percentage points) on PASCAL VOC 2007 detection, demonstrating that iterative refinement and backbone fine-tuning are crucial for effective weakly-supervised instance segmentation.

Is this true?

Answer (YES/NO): NO